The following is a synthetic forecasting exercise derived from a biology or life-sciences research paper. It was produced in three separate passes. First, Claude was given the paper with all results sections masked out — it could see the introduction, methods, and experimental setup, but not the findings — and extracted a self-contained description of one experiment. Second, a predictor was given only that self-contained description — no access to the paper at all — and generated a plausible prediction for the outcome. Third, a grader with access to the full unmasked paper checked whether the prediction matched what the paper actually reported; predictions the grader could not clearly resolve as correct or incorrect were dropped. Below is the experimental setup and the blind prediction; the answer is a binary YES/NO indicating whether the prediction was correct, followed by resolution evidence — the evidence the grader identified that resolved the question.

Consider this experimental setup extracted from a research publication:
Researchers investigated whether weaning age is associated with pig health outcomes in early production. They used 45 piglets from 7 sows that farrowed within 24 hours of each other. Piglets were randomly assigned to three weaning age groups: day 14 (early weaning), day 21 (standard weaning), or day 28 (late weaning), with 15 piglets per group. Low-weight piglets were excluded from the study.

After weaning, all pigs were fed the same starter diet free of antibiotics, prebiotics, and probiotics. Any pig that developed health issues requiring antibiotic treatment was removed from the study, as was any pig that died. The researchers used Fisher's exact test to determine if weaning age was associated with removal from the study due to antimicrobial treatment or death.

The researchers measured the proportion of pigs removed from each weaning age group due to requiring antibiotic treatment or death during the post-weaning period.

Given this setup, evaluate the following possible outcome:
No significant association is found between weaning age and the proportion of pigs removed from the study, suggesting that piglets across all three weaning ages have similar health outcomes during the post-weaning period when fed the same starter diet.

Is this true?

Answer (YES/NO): YES